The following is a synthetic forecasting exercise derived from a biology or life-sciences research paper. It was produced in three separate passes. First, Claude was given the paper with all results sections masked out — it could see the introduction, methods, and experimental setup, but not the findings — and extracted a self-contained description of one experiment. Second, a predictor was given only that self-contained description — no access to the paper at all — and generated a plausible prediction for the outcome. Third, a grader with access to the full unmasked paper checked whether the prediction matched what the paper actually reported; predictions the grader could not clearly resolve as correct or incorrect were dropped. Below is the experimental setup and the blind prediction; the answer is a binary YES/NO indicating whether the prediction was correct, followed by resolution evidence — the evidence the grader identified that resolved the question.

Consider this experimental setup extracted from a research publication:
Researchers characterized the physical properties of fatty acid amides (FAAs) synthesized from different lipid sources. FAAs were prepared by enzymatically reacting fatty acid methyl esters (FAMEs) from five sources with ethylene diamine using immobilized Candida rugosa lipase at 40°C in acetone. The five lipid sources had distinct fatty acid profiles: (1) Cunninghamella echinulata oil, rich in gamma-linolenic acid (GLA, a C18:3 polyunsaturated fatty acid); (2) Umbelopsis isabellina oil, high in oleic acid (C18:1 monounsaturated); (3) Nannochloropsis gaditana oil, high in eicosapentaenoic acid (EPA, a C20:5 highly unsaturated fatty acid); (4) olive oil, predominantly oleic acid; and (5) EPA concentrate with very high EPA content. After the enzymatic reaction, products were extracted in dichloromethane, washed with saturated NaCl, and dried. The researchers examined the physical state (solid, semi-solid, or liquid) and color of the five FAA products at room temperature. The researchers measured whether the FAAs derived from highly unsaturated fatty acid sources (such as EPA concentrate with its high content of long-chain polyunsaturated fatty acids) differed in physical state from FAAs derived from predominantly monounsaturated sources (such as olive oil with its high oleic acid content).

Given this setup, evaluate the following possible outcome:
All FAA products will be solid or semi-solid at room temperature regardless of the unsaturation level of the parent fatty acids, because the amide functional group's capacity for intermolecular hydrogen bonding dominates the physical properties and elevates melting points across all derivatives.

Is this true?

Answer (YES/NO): NO